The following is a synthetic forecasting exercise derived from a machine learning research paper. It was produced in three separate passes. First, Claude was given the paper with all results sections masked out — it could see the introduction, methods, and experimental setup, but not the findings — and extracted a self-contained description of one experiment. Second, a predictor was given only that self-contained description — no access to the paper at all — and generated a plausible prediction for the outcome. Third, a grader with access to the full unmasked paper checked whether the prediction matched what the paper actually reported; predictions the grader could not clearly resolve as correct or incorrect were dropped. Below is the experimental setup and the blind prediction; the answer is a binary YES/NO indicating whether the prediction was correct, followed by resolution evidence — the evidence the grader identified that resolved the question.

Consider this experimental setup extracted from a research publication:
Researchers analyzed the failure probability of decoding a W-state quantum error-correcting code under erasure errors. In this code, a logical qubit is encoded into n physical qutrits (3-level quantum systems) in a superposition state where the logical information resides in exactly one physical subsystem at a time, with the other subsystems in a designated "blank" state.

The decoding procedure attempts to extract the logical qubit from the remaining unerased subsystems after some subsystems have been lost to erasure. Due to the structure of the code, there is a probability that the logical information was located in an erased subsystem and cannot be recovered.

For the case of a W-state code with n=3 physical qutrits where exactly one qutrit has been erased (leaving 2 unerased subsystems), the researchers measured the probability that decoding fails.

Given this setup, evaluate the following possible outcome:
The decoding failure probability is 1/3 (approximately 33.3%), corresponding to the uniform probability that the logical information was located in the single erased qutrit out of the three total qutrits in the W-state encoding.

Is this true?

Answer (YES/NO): YES